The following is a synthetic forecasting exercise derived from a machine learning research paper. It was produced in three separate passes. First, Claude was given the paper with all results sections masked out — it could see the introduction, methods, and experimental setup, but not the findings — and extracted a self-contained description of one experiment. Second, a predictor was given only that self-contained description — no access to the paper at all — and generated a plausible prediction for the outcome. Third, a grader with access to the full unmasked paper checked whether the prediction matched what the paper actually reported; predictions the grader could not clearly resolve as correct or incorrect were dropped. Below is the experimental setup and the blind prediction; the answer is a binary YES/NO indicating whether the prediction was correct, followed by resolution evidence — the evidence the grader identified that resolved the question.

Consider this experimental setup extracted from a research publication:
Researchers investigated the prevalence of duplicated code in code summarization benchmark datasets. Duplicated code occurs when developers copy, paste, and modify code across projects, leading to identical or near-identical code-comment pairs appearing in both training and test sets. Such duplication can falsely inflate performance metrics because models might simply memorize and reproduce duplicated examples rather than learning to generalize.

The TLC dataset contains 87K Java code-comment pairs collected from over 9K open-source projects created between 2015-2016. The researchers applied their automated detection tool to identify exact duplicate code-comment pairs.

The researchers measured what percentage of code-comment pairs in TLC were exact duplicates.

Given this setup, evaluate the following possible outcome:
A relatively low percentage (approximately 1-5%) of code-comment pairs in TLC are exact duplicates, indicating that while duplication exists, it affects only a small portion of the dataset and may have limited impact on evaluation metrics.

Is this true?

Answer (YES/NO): NO